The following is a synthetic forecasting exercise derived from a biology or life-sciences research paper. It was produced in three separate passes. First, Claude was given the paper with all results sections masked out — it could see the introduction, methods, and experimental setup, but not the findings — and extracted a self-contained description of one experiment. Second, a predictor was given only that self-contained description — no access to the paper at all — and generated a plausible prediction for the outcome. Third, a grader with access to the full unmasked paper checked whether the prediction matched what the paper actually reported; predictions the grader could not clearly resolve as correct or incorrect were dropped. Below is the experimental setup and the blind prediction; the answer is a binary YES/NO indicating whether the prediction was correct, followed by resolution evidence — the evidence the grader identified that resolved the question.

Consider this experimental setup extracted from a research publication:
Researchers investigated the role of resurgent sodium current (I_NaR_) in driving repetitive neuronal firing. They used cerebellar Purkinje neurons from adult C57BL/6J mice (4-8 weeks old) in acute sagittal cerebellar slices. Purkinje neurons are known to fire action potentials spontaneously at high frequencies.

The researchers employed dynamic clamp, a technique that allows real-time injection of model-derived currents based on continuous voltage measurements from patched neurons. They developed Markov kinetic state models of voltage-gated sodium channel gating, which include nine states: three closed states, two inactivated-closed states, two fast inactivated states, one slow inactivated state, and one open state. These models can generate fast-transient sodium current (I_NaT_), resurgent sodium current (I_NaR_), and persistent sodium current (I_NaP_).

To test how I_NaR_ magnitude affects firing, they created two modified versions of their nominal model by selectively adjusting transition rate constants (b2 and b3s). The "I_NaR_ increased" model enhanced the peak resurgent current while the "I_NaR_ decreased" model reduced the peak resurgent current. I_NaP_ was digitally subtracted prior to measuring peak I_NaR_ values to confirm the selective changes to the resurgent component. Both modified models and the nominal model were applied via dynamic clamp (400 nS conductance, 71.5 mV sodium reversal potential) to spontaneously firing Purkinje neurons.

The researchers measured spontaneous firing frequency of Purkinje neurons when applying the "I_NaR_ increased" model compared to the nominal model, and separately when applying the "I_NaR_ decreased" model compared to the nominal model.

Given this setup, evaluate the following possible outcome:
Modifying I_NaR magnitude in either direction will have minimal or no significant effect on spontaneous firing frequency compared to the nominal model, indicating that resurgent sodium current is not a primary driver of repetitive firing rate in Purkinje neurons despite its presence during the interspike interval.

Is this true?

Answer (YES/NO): NO